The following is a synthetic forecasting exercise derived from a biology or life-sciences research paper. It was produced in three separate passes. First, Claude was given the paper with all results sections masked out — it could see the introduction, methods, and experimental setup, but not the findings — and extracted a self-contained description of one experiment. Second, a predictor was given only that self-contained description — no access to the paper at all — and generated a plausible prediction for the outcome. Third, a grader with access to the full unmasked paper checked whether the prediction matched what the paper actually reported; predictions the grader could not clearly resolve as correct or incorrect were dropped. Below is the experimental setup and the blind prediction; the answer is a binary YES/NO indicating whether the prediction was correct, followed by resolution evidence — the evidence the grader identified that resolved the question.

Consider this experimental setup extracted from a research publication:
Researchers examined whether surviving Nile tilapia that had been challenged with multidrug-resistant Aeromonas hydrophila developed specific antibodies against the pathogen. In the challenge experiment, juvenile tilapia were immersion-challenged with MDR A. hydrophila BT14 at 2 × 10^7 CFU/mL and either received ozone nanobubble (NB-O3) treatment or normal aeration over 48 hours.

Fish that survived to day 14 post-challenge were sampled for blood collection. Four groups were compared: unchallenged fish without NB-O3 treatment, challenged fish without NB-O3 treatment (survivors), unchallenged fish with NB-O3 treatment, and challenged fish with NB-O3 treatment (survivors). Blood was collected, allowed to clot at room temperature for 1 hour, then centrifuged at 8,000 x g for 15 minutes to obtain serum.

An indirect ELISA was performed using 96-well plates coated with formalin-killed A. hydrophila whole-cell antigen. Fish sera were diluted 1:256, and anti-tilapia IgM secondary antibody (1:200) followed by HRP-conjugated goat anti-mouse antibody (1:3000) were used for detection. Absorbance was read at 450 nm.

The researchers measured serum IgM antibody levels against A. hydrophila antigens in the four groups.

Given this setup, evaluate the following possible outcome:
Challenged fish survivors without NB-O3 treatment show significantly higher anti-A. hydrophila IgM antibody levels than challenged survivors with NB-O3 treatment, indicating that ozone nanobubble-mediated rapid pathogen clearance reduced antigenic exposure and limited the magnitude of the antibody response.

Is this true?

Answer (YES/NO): NO